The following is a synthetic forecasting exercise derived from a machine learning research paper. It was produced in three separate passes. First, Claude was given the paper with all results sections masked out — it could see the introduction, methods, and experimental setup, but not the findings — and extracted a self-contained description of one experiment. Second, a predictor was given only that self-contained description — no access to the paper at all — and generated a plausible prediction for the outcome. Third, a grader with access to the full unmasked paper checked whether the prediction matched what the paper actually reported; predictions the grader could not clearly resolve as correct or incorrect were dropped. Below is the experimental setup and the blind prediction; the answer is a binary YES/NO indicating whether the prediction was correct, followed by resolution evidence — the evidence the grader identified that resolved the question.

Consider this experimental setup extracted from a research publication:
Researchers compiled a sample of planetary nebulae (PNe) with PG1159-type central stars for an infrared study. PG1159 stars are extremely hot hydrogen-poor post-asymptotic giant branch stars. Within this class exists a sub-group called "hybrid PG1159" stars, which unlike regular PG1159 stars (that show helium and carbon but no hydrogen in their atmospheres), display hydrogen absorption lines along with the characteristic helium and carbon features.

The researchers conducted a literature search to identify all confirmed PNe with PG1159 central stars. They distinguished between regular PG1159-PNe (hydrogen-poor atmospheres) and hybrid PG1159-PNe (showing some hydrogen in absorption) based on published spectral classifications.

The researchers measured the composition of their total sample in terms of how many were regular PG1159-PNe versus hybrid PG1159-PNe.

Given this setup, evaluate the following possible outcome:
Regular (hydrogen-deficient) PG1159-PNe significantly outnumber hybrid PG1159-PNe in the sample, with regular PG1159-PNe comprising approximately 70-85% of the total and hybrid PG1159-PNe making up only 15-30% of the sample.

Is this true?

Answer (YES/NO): YES